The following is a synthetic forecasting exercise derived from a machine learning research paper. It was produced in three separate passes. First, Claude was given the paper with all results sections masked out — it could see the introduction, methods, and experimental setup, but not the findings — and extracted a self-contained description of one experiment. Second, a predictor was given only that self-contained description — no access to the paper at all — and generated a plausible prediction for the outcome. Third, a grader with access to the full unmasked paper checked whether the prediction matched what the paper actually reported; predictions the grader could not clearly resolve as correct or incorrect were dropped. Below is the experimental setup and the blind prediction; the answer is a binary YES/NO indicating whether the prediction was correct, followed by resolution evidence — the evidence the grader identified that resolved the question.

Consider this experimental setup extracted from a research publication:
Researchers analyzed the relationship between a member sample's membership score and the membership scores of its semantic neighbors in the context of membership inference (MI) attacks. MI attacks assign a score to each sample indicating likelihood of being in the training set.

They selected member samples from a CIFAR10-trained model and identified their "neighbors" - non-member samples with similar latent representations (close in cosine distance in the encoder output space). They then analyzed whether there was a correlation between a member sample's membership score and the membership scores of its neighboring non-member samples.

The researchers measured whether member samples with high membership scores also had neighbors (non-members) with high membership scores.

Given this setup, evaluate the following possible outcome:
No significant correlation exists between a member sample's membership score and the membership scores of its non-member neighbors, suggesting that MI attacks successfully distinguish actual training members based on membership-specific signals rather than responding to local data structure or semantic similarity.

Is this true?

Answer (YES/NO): NO